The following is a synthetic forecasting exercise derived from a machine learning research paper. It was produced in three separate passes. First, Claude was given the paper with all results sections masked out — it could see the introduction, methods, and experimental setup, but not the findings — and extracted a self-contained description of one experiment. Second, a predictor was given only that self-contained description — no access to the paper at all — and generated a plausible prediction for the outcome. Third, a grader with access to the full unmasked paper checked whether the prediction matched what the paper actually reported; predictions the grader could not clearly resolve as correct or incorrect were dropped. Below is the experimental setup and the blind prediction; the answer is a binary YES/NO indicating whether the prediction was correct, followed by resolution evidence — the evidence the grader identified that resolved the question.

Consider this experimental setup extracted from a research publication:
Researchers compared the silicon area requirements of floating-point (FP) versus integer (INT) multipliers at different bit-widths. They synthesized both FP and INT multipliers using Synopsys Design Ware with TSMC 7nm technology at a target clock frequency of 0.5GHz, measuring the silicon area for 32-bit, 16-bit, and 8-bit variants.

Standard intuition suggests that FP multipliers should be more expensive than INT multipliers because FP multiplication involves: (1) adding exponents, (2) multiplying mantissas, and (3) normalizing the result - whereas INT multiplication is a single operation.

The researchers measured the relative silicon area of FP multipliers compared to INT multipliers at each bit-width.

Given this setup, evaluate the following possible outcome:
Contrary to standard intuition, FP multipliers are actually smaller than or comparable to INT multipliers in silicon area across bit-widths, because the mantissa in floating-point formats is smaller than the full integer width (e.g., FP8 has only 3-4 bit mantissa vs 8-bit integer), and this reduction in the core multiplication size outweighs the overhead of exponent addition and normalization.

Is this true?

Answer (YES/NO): YES